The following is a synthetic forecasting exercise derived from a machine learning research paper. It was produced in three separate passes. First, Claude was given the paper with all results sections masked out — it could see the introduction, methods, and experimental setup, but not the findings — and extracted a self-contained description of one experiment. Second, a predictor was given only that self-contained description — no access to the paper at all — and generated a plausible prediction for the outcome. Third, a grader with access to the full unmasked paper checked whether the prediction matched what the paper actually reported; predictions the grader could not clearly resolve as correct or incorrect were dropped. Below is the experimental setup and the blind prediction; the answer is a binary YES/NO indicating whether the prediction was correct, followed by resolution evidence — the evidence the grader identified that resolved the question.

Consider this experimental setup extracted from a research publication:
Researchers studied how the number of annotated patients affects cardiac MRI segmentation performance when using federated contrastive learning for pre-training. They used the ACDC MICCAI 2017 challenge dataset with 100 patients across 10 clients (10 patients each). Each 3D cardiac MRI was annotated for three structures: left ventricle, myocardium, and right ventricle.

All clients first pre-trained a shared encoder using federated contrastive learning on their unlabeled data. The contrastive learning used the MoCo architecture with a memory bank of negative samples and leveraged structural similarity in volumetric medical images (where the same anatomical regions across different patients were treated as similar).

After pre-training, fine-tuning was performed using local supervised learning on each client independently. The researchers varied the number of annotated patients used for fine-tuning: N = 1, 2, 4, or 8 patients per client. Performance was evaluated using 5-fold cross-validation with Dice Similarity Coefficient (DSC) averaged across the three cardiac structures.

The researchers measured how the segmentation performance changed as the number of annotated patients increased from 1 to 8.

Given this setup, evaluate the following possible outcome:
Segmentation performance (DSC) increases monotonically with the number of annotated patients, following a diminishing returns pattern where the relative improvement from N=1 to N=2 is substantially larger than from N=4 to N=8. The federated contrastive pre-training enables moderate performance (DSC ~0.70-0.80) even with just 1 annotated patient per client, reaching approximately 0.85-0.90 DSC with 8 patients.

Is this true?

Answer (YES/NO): NO